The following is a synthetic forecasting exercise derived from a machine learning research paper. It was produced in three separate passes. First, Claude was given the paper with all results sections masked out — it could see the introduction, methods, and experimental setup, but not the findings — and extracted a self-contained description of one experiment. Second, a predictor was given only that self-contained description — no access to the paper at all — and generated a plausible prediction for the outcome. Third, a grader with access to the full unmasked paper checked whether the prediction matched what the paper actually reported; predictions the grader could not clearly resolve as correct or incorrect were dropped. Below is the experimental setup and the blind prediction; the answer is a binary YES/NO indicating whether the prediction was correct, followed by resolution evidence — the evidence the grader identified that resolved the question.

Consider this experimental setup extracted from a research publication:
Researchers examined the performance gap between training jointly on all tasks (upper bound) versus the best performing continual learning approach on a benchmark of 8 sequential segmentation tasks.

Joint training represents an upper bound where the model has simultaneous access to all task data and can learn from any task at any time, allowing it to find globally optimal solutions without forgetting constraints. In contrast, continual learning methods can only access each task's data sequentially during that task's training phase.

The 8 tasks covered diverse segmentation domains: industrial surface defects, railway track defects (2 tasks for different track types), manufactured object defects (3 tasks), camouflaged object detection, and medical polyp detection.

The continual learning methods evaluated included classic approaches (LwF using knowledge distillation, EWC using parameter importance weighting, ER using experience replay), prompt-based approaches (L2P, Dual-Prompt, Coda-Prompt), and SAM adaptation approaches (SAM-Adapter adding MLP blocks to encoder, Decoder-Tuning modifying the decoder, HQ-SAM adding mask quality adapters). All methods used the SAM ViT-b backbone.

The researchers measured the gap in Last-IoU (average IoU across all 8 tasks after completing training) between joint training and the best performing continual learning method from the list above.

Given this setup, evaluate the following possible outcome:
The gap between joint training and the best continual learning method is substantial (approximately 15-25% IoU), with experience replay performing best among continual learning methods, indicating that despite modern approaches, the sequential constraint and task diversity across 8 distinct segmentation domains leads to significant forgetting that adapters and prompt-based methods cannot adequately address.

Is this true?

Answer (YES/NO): NO